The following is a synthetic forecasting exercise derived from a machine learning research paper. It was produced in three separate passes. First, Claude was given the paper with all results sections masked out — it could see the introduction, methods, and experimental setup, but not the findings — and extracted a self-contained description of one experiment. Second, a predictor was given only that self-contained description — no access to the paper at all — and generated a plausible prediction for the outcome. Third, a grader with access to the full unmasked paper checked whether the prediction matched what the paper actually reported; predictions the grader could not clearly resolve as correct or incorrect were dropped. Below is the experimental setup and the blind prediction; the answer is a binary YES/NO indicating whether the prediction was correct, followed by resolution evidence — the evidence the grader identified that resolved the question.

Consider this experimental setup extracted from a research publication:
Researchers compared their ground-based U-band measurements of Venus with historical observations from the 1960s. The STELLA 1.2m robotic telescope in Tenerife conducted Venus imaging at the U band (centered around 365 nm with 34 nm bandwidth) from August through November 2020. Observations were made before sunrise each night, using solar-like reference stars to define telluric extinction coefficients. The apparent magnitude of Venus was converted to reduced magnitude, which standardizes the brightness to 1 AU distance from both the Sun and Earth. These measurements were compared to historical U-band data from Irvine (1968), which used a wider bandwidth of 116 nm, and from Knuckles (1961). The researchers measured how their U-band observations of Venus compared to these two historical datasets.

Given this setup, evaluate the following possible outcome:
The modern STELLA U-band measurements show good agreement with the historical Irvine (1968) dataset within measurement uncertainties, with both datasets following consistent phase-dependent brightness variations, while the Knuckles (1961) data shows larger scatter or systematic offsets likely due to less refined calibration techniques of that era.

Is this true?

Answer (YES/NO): NO